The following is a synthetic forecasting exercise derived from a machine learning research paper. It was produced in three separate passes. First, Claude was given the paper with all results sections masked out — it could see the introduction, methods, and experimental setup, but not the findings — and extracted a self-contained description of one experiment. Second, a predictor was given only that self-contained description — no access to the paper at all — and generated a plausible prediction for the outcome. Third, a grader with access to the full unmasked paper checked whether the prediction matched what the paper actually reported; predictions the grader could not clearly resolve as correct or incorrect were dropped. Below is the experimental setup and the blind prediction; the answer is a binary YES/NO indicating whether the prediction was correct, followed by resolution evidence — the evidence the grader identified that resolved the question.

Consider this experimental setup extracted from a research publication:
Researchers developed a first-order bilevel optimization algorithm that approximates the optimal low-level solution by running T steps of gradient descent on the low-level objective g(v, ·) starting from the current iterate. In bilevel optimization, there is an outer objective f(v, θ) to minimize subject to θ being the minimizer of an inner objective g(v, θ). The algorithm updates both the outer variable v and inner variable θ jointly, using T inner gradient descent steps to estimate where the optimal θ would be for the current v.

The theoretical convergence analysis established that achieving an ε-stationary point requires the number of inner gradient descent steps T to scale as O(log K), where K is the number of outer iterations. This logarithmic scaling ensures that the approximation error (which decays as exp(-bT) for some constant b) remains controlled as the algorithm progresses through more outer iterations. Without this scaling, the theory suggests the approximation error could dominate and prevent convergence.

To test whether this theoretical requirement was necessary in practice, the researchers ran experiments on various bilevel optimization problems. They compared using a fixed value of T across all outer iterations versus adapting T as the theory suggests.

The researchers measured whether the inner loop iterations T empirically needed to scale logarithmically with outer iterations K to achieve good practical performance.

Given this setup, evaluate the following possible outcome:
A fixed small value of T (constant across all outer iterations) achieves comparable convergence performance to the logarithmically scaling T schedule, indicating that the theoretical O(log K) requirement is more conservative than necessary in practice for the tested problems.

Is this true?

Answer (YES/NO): YES